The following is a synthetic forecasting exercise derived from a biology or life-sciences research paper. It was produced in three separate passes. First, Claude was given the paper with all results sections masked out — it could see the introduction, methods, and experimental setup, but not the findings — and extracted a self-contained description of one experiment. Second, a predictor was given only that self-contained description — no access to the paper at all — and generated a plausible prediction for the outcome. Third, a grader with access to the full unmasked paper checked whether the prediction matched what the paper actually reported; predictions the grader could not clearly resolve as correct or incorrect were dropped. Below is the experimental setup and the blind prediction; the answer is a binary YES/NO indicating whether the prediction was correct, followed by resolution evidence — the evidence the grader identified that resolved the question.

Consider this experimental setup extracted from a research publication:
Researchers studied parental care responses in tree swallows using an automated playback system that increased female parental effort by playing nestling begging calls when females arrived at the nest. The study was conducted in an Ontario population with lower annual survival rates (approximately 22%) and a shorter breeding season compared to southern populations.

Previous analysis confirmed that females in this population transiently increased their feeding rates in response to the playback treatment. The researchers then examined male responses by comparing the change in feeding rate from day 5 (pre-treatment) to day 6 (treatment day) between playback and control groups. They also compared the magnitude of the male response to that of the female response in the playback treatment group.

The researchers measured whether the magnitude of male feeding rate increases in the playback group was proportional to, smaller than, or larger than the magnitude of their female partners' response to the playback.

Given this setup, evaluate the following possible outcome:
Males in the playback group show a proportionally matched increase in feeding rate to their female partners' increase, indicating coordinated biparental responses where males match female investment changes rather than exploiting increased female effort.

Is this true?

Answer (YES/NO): NO